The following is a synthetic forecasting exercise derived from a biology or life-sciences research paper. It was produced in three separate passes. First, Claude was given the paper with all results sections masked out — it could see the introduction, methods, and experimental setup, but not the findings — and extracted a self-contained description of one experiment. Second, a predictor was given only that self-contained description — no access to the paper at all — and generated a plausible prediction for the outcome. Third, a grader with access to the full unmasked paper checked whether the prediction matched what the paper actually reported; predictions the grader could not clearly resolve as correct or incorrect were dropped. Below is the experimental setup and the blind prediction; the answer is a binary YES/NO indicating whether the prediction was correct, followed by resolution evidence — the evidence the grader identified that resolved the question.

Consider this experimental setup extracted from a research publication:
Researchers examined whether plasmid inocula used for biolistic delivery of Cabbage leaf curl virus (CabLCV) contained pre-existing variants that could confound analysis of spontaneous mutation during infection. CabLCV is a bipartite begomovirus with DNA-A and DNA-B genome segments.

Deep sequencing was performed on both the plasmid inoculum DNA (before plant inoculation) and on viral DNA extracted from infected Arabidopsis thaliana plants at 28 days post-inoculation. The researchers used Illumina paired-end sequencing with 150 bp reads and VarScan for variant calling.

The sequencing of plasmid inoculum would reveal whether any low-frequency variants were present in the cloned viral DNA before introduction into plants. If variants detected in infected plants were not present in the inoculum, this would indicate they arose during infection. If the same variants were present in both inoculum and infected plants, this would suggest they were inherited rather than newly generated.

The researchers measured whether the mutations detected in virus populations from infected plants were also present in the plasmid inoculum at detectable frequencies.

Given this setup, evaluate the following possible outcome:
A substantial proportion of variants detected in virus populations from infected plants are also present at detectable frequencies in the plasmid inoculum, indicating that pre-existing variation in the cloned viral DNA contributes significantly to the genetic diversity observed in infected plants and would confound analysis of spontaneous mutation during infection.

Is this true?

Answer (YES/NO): NO